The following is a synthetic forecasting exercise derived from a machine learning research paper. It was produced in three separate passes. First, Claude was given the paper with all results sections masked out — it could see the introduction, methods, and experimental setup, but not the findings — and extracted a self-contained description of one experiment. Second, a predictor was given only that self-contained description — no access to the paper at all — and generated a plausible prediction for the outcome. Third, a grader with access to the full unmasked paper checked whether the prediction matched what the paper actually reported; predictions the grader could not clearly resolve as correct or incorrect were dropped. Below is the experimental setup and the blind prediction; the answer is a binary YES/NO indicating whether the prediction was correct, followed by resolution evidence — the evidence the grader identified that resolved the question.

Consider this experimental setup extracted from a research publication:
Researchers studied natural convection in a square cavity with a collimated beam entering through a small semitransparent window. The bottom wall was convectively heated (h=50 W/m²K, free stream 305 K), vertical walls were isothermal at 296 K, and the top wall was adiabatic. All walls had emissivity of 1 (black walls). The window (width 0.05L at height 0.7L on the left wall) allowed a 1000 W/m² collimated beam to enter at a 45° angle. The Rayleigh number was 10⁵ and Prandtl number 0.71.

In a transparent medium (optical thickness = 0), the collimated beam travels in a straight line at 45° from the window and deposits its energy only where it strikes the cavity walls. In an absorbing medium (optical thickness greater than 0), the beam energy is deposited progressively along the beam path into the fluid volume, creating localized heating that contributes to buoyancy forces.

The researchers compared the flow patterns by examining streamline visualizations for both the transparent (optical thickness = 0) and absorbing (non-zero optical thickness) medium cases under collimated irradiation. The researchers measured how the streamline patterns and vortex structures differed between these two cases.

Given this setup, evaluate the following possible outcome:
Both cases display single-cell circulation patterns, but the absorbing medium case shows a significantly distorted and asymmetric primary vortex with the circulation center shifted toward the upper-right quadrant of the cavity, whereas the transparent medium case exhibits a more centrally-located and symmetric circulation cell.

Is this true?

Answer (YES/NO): NO